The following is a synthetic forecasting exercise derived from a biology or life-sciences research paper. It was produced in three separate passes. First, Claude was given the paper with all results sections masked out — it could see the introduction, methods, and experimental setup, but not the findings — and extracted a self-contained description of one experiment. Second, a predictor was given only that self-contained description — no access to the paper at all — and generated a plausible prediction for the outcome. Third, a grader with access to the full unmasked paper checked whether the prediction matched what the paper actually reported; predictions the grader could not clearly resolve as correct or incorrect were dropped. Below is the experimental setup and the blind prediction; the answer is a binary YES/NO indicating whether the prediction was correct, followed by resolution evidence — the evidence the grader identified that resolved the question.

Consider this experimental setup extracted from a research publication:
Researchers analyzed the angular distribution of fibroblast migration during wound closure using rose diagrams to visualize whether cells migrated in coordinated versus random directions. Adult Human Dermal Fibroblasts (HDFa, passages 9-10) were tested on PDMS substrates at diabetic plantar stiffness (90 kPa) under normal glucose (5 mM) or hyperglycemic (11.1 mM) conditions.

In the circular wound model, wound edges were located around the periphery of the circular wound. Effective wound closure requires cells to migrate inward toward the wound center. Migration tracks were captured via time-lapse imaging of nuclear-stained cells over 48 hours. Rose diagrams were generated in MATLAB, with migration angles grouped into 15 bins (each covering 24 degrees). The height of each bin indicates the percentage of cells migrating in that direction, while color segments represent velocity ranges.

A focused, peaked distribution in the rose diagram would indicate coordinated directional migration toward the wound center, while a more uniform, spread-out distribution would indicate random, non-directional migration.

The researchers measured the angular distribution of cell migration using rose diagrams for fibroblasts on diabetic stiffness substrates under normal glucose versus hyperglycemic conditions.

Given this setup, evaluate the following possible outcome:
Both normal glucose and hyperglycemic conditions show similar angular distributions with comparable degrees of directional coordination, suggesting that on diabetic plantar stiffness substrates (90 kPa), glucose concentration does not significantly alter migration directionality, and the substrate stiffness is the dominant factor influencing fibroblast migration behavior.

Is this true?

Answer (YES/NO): NO